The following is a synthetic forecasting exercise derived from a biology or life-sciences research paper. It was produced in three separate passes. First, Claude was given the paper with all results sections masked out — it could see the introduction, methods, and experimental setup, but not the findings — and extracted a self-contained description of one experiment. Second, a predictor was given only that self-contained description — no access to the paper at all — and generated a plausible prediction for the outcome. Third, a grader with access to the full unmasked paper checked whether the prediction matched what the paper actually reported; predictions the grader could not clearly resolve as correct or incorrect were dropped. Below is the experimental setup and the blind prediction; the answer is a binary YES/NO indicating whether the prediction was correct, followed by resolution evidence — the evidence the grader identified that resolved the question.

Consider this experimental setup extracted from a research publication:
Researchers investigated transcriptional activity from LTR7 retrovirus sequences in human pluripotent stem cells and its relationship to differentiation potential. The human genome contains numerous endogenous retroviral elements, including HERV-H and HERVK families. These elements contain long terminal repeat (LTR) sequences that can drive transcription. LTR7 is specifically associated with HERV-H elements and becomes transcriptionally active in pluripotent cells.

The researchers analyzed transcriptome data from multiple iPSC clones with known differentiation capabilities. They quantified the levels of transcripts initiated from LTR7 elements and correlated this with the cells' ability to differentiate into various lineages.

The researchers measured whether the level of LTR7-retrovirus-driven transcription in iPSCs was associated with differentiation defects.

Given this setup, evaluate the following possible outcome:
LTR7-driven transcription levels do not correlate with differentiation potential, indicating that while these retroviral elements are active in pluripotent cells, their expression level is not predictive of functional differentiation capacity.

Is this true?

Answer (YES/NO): NO